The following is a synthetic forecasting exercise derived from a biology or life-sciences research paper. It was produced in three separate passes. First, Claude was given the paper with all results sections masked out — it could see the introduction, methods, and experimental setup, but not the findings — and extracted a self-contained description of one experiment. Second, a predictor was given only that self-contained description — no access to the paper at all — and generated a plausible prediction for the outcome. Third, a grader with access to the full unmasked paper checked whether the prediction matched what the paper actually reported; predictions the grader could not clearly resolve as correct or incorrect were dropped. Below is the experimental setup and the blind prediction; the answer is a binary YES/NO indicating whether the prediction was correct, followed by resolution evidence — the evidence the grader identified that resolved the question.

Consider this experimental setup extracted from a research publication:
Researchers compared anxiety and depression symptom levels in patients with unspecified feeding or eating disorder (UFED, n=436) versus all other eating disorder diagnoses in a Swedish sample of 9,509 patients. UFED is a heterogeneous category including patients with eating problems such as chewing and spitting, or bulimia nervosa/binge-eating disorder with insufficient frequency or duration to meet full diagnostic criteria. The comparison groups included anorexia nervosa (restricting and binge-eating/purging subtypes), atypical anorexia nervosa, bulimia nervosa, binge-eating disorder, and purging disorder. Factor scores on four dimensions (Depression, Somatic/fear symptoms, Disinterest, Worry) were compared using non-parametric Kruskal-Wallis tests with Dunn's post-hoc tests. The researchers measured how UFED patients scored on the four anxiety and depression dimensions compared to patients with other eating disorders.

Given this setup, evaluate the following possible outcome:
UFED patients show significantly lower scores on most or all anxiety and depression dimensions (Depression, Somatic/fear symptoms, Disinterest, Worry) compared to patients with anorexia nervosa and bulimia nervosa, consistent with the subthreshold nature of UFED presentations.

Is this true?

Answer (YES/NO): YES